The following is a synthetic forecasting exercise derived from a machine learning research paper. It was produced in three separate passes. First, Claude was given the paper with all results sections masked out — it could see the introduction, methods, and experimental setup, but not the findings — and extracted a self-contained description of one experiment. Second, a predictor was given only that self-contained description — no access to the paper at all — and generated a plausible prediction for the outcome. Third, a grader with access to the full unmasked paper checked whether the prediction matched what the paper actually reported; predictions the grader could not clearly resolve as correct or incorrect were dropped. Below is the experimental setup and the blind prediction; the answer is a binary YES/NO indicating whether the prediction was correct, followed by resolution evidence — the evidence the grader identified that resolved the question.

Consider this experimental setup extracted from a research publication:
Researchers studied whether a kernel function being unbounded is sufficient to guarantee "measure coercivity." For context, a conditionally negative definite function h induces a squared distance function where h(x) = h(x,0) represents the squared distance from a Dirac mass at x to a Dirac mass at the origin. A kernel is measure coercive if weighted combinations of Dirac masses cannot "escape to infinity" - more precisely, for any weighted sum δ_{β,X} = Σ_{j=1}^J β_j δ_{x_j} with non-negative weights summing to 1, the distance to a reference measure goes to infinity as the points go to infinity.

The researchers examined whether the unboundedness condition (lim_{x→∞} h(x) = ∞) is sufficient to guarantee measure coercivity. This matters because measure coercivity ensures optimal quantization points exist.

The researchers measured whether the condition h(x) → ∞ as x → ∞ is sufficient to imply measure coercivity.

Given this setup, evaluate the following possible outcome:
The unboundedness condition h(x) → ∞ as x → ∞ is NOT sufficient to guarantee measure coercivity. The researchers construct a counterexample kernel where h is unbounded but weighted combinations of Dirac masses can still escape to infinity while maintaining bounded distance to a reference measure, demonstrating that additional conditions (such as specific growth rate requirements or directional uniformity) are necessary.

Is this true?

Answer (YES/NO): YES